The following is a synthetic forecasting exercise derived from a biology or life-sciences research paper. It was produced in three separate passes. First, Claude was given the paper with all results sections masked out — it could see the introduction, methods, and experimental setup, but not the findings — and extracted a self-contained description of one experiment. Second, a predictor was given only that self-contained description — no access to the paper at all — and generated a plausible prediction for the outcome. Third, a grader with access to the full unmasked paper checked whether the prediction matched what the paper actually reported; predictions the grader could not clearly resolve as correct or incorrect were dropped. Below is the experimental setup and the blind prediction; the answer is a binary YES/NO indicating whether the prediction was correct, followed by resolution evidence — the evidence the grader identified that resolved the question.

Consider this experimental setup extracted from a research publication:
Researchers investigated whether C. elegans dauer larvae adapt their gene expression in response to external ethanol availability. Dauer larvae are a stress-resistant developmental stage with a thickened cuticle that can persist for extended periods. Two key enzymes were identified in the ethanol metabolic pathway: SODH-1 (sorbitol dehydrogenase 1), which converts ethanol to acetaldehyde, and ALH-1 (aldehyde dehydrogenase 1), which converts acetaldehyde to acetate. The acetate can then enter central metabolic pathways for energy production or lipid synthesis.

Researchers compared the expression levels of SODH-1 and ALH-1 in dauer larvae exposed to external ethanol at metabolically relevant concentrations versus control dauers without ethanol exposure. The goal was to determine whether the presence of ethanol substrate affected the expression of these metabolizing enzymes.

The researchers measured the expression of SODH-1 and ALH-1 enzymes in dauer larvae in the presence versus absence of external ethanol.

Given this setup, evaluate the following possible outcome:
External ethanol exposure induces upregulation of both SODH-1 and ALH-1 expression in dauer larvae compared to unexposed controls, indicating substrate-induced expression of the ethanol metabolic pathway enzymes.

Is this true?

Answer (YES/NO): YES